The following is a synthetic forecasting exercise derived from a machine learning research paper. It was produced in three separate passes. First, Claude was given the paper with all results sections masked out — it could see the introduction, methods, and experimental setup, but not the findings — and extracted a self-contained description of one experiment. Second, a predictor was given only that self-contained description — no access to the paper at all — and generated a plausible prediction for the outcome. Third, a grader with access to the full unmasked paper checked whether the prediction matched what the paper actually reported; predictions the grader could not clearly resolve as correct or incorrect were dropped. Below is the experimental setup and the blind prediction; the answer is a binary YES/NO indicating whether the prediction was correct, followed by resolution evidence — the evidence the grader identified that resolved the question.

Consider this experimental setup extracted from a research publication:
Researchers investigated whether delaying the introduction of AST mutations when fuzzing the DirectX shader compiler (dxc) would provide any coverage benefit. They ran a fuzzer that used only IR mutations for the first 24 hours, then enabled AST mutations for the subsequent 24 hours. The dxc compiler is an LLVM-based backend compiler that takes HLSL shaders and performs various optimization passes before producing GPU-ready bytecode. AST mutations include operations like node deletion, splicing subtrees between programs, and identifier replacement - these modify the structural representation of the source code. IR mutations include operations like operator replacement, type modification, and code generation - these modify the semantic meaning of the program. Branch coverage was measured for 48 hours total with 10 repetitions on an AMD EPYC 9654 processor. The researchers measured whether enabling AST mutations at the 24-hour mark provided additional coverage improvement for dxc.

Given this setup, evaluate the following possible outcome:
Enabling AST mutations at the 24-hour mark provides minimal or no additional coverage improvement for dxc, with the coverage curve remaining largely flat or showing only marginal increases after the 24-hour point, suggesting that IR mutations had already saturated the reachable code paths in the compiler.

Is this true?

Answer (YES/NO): YES